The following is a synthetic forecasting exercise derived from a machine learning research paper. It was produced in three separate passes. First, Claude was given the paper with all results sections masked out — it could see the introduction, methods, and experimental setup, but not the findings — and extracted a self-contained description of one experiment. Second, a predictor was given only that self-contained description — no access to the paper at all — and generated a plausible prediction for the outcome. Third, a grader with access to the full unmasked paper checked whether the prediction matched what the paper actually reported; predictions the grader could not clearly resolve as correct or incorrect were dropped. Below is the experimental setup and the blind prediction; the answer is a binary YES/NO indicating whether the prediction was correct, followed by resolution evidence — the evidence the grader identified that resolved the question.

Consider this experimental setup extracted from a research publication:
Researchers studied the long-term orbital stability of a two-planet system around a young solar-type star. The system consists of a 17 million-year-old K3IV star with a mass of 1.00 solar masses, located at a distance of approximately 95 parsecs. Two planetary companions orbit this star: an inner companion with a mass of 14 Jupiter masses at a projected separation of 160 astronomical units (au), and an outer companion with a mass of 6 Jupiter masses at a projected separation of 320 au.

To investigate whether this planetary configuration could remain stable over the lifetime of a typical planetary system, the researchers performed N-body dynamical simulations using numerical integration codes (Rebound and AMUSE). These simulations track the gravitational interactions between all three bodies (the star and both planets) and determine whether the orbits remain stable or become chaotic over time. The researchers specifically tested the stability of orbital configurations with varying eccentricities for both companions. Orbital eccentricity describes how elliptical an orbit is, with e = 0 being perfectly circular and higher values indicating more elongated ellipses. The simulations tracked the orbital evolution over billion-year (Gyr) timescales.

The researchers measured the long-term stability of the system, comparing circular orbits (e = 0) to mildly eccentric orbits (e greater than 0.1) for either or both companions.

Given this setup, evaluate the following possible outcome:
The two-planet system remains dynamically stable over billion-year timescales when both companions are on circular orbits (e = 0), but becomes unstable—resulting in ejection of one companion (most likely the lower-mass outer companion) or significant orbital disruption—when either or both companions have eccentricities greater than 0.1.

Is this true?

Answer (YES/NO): NO